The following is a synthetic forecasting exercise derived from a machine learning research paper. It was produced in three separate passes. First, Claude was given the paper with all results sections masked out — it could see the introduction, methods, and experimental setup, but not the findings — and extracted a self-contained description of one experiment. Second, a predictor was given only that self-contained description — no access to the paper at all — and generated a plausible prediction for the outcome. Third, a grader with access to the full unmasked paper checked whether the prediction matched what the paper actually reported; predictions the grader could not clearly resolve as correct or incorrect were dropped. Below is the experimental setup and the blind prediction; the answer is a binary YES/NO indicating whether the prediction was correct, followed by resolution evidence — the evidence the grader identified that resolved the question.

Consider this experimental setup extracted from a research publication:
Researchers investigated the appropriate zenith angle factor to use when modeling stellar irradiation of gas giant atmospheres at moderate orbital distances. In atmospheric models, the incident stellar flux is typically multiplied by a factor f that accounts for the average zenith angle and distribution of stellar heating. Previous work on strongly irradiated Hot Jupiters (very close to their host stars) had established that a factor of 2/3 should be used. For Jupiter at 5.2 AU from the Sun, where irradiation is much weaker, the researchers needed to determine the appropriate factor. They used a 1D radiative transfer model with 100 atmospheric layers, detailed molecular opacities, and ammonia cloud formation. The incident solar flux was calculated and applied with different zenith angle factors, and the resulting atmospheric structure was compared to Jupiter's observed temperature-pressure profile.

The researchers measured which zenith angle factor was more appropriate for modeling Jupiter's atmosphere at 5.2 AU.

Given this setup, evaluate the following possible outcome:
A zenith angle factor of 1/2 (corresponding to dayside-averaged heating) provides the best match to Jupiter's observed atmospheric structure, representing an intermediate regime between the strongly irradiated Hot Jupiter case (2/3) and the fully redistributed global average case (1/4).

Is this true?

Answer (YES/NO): YES